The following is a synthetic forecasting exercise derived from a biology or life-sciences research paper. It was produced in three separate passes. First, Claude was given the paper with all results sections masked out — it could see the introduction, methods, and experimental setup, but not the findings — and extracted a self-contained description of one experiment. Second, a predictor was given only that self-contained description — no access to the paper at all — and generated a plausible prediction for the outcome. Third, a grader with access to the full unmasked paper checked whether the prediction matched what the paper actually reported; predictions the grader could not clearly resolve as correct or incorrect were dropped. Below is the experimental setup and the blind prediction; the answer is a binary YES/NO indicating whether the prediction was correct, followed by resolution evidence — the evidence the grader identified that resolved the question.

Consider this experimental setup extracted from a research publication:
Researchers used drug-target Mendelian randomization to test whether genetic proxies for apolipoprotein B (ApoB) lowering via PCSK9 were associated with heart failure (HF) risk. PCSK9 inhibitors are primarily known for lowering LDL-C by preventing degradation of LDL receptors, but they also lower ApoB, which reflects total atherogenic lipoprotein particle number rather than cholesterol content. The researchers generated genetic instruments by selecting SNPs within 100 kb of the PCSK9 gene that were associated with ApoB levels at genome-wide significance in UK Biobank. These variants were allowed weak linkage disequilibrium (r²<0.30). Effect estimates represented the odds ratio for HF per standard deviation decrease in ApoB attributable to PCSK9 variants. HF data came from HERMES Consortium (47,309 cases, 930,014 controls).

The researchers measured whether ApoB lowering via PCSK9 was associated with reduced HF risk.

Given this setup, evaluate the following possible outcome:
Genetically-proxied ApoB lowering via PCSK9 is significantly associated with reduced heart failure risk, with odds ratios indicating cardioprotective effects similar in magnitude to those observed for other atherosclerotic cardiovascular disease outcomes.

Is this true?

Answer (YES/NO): NO